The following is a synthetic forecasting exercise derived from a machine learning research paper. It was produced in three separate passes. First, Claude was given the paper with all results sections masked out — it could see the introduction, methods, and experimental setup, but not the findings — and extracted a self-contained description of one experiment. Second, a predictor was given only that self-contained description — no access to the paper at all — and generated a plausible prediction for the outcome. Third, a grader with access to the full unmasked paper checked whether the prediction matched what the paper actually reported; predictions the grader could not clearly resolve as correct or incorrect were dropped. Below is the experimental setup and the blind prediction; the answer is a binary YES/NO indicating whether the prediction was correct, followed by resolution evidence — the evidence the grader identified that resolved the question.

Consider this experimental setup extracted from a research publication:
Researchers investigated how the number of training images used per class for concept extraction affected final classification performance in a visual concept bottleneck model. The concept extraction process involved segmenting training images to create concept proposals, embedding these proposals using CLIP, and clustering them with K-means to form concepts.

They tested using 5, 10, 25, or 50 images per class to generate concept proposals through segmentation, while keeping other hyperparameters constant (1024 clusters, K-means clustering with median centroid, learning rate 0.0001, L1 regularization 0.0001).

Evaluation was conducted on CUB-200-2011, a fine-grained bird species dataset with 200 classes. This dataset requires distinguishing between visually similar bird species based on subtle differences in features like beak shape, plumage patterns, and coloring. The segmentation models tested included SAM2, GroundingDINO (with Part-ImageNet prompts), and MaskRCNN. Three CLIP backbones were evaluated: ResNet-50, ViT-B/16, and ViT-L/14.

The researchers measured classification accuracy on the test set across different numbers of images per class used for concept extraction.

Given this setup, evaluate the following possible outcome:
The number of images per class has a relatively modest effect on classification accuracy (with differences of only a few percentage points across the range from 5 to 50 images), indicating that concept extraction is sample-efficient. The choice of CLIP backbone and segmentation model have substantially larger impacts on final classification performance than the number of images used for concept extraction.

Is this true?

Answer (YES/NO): YES